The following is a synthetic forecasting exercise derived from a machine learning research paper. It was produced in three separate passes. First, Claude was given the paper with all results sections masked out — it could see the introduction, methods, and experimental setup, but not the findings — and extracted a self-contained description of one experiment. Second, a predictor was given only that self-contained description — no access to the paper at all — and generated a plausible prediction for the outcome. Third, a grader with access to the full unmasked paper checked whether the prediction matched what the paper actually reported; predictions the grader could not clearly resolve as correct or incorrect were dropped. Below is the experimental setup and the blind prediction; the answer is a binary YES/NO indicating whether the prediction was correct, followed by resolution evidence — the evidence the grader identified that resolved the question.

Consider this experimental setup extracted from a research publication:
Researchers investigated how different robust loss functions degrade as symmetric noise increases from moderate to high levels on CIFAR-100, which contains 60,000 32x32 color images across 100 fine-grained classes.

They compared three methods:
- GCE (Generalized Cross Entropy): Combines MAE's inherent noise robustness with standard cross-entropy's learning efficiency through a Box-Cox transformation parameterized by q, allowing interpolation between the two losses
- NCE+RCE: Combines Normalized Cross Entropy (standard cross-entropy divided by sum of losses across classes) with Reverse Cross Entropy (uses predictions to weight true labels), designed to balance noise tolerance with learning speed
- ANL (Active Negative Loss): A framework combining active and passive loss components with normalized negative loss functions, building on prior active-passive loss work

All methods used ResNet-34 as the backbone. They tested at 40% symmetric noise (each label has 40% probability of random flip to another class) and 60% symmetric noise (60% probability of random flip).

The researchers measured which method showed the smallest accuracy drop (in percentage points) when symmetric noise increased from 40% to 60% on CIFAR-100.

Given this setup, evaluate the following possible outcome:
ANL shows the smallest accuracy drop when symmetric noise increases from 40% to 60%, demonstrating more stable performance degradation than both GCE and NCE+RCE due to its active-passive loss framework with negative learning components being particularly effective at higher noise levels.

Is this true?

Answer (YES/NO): YES